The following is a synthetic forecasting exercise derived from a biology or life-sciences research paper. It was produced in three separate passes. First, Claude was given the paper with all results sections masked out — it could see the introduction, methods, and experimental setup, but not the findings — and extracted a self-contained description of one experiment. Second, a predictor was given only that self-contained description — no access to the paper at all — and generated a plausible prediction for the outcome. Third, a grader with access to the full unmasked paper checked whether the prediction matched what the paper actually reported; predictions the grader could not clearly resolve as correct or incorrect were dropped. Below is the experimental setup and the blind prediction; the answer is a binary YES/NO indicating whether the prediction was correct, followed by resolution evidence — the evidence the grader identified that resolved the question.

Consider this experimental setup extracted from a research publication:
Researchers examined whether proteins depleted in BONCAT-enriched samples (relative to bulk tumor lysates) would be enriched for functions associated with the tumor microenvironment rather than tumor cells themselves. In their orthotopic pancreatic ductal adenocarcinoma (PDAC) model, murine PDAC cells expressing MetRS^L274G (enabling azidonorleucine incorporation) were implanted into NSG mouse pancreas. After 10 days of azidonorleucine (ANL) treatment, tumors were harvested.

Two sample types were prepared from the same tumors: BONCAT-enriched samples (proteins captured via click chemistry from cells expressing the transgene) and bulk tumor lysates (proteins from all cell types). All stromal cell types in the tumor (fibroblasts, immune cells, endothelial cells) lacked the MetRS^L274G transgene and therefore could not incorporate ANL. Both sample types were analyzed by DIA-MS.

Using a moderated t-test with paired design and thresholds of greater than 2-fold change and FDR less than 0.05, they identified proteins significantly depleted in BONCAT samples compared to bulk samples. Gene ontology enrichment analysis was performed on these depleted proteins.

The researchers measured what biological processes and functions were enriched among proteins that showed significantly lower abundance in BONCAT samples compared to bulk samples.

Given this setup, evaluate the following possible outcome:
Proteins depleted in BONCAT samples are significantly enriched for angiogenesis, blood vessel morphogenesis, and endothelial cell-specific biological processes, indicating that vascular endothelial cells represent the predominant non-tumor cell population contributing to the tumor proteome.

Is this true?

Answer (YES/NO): NO